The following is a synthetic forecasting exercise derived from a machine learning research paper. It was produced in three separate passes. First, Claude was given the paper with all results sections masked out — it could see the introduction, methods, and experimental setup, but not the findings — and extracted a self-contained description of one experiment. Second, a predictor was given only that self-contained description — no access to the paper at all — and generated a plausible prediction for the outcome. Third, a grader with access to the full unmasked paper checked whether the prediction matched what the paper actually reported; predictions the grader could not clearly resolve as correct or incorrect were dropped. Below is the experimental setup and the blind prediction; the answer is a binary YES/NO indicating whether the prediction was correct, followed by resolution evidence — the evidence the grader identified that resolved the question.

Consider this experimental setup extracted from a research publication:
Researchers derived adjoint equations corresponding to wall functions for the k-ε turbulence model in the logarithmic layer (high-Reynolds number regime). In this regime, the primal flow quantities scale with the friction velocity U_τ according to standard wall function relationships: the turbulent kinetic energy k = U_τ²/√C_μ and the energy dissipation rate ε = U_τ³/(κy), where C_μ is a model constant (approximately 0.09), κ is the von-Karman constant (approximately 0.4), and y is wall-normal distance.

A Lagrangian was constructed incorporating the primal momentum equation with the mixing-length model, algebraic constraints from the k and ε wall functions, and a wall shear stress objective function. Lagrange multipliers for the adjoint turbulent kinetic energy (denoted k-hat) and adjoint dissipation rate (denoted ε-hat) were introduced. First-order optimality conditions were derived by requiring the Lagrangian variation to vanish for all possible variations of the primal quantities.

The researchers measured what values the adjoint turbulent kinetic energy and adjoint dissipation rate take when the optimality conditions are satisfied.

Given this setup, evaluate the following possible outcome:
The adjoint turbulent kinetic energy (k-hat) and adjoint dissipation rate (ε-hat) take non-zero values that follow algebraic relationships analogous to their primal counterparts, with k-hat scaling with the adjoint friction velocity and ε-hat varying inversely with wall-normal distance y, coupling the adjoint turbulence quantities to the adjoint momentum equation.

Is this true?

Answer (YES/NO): NO